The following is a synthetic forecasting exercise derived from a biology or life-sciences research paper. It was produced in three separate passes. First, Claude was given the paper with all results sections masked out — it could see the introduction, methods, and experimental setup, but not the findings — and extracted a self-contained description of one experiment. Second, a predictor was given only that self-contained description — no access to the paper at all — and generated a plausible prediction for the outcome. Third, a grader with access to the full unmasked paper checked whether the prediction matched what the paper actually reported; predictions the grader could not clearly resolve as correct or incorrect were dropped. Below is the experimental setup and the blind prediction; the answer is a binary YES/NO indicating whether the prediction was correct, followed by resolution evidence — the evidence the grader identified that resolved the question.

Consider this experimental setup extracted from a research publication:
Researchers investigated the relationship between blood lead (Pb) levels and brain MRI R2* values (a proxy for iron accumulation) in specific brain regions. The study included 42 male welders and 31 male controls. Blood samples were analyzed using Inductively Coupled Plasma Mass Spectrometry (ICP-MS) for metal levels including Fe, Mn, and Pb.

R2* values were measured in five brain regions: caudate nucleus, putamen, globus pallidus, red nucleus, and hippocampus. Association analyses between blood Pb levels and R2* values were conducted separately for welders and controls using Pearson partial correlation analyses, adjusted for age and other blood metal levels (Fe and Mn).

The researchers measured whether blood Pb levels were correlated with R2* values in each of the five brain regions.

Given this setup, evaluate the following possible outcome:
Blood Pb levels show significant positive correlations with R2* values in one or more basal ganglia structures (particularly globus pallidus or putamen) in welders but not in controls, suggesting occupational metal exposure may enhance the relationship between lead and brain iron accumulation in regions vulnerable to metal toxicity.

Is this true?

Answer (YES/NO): NO